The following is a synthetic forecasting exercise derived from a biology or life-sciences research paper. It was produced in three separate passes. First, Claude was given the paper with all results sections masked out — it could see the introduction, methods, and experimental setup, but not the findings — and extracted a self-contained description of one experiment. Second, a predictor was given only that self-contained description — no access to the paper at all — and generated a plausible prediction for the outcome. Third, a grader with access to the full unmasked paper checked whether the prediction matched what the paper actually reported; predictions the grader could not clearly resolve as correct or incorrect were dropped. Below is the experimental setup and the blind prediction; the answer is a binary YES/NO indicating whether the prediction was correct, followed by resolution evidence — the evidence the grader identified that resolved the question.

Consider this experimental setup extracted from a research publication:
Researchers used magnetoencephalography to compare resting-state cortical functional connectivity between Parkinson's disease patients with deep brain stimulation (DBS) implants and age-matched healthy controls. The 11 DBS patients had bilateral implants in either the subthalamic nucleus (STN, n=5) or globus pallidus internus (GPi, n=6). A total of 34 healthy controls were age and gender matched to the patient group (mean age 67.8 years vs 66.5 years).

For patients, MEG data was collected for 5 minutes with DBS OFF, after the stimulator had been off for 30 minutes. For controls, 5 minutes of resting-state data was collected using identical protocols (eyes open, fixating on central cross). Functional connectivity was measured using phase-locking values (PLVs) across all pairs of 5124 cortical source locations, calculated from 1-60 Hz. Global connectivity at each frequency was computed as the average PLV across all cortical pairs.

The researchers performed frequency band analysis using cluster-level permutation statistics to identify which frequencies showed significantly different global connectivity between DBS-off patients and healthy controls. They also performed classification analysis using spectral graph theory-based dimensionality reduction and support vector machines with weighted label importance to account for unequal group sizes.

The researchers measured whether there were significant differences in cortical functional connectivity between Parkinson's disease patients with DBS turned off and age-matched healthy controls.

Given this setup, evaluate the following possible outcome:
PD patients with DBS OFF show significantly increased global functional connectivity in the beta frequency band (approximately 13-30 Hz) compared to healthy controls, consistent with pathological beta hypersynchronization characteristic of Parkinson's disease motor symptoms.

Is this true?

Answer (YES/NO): NO